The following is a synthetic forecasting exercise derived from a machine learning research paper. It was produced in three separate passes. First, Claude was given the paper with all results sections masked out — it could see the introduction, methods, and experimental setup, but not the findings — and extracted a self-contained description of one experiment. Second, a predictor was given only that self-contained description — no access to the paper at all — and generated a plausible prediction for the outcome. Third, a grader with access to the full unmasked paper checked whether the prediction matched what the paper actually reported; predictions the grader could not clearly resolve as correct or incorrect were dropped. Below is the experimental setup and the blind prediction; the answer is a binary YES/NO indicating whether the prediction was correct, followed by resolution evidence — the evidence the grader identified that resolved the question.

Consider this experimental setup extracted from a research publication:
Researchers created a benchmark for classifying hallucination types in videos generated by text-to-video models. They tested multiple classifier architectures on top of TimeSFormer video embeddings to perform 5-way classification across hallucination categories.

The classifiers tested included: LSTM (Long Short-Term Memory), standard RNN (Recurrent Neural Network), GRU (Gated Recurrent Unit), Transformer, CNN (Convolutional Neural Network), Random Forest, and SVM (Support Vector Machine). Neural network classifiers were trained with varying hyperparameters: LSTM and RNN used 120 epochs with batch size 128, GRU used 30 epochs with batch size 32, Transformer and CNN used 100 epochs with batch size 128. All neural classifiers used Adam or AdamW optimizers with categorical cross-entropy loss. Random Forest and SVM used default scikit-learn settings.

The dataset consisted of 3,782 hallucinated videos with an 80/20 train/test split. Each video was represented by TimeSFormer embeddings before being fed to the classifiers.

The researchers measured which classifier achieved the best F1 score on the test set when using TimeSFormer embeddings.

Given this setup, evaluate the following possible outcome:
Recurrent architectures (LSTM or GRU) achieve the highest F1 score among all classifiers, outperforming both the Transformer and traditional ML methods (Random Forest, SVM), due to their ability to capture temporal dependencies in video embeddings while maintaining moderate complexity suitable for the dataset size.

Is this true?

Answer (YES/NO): NO